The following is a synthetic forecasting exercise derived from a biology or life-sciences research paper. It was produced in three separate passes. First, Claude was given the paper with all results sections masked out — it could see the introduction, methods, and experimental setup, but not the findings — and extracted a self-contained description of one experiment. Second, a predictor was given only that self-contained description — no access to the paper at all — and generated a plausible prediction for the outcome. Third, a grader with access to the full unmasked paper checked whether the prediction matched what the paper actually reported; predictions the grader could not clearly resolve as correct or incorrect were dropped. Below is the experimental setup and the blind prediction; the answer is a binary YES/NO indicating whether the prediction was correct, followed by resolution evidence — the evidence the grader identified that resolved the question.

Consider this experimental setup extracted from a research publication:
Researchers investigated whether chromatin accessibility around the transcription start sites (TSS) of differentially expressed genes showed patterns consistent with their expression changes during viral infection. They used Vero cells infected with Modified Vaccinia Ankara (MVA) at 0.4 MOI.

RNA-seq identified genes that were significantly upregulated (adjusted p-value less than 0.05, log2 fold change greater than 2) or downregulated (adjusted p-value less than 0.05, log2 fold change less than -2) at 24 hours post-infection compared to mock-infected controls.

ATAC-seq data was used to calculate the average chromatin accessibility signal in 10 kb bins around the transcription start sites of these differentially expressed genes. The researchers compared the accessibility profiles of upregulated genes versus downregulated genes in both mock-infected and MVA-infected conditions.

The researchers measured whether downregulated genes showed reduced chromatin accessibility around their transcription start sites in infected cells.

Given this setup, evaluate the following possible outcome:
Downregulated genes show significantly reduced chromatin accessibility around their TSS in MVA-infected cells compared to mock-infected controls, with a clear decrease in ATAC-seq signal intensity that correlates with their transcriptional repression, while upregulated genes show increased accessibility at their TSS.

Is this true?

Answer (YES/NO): NO